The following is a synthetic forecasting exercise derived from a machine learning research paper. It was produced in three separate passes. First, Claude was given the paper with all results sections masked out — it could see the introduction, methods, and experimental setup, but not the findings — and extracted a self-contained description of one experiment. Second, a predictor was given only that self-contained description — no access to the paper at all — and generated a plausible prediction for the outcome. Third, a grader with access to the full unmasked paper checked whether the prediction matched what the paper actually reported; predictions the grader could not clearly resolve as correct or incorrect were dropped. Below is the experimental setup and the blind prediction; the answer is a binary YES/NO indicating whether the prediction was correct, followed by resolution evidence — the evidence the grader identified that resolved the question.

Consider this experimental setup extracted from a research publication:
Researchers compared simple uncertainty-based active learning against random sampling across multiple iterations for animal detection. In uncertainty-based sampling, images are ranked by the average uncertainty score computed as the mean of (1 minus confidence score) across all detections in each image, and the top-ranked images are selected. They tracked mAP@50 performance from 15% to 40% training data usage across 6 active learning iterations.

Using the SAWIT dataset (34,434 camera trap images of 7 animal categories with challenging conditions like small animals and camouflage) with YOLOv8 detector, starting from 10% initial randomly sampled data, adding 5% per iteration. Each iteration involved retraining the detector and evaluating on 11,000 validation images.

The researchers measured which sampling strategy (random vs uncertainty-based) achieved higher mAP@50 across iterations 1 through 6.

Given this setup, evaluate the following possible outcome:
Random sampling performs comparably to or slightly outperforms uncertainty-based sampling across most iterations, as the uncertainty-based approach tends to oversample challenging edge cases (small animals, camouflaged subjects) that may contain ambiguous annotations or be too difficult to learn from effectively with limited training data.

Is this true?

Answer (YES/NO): NO